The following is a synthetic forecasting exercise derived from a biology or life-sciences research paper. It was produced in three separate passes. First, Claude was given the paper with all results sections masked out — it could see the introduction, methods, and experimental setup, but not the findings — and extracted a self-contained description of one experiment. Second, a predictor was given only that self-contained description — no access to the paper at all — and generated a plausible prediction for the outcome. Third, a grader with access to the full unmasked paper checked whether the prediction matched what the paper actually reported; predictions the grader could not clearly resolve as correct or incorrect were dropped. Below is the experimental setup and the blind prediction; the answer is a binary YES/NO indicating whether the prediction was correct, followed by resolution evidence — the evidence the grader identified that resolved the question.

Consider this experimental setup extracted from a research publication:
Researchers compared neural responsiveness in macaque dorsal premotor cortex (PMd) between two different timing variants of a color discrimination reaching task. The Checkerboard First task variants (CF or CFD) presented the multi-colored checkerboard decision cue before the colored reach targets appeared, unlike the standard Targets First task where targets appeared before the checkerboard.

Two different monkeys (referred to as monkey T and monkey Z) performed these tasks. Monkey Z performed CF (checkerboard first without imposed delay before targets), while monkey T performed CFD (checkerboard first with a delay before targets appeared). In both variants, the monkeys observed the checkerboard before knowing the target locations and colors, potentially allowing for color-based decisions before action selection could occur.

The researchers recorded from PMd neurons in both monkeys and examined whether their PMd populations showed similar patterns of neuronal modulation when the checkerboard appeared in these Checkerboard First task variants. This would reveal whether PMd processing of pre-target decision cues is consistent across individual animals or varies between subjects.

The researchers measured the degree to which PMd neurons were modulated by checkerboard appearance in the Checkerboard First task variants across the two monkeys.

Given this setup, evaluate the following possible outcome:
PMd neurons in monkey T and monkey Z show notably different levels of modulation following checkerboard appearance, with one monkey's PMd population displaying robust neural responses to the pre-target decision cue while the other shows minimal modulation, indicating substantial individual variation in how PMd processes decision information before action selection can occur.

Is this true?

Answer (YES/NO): YES